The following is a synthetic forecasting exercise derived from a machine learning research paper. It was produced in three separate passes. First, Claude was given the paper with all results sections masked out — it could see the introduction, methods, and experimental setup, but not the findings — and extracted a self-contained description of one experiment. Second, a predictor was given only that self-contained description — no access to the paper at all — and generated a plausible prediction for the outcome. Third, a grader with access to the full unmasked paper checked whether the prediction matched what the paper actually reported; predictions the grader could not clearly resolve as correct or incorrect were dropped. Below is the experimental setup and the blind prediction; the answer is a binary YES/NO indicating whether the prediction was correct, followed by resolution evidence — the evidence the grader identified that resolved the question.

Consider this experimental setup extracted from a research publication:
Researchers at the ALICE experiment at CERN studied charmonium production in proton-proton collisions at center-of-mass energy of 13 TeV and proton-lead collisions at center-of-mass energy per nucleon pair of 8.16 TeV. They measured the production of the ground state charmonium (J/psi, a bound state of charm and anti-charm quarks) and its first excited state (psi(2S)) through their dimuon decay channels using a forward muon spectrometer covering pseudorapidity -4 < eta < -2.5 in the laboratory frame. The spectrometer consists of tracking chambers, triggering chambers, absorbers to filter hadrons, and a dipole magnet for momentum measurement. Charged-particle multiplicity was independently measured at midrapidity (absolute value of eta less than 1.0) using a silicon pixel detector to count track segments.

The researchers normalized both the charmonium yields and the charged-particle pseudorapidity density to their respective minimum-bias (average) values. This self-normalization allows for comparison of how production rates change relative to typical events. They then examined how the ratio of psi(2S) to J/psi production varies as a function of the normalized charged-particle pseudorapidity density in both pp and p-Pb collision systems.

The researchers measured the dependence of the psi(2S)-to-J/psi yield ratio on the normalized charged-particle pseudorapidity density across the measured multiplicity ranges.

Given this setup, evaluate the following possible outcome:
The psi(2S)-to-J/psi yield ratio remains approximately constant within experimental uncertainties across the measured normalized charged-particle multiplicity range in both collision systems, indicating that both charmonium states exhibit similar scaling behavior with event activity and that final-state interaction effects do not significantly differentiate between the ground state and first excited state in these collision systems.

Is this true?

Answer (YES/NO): YES